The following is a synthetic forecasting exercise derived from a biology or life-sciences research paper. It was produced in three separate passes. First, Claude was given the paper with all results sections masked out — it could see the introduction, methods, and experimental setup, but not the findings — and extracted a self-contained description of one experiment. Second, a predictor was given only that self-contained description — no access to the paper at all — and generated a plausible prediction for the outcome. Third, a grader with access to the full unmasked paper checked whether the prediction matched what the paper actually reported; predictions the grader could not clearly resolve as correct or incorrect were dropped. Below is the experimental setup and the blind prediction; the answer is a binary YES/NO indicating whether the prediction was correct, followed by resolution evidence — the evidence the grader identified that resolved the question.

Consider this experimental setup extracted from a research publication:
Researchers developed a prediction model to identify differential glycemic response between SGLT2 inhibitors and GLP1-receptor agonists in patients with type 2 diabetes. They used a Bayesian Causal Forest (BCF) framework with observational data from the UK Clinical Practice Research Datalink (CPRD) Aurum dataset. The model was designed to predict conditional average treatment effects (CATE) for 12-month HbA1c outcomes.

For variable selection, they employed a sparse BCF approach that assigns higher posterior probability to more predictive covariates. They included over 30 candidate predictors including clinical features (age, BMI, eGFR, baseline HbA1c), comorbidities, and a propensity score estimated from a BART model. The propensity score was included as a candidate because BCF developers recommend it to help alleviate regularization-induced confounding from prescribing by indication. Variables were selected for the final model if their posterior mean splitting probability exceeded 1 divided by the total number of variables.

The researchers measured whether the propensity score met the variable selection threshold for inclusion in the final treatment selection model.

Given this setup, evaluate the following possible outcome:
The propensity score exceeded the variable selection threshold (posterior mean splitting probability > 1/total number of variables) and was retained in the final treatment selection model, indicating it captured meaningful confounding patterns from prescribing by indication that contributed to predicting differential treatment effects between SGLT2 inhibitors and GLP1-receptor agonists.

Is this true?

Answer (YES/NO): NO